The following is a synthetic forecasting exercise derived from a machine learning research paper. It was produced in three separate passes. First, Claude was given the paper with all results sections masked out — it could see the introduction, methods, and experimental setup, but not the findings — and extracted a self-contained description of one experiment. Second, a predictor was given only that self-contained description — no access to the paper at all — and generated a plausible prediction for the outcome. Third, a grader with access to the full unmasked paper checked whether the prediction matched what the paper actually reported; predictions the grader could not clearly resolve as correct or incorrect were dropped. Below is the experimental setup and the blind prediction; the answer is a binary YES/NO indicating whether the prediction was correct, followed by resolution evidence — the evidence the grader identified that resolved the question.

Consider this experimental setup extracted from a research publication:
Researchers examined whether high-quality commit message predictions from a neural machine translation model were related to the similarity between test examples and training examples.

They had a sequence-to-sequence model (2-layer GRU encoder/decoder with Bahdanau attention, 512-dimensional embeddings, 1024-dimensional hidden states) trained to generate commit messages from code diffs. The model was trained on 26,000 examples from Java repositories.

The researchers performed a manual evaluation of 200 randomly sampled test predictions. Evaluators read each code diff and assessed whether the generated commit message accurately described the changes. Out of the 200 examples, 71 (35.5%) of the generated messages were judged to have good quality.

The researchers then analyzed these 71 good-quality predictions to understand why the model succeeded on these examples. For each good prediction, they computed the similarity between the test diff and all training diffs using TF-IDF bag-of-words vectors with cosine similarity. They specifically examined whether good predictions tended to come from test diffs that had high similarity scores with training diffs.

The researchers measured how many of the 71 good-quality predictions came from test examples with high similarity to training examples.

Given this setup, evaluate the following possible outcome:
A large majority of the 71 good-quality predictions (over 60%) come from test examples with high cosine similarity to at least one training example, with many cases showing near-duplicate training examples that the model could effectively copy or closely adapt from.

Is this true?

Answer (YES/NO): YES